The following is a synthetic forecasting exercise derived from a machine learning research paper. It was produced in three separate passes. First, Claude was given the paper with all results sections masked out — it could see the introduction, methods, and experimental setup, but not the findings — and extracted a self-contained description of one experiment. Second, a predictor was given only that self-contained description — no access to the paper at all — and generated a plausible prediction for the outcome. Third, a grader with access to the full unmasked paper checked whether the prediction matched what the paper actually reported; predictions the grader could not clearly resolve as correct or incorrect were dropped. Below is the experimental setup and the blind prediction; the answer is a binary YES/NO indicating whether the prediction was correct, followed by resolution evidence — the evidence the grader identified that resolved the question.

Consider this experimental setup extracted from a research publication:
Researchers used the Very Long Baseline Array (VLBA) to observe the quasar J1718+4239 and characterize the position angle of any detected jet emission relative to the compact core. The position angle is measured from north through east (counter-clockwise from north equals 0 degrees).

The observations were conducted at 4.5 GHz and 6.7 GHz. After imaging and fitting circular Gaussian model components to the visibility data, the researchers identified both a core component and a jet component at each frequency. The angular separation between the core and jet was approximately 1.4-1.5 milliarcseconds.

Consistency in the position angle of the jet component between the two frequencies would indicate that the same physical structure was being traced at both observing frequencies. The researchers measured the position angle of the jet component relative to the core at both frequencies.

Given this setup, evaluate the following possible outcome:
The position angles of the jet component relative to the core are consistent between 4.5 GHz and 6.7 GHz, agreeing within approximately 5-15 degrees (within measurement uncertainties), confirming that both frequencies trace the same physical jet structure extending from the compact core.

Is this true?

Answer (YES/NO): YES